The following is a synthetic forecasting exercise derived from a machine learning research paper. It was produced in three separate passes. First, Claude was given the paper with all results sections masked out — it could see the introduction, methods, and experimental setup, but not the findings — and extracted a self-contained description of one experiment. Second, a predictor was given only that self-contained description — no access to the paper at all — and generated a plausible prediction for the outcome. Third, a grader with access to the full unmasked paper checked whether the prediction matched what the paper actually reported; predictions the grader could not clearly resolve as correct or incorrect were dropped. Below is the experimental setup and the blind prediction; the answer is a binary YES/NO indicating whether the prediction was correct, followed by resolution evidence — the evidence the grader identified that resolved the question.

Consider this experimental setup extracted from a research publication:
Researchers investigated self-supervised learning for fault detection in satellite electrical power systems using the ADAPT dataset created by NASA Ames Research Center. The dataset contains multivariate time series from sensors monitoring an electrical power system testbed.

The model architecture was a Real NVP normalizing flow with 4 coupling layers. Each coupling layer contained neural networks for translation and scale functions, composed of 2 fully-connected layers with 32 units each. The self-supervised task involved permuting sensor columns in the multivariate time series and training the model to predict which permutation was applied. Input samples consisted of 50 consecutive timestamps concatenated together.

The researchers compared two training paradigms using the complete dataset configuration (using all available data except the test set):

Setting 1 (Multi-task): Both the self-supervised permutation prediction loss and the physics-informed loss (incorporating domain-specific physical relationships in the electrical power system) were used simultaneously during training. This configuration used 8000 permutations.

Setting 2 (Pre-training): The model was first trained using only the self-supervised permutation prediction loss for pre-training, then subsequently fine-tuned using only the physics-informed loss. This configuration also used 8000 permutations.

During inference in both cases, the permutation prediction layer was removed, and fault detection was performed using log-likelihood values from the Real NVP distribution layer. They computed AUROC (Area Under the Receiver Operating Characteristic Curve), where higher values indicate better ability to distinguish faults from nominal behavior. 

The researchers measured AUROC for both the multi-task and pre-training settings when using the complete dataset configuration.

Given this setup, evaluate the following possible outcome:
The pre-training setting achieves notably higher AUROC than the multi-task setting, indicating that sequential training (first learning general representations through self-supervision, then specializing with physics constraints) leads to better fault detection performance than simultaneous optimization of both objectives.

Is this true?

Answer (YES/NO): YES